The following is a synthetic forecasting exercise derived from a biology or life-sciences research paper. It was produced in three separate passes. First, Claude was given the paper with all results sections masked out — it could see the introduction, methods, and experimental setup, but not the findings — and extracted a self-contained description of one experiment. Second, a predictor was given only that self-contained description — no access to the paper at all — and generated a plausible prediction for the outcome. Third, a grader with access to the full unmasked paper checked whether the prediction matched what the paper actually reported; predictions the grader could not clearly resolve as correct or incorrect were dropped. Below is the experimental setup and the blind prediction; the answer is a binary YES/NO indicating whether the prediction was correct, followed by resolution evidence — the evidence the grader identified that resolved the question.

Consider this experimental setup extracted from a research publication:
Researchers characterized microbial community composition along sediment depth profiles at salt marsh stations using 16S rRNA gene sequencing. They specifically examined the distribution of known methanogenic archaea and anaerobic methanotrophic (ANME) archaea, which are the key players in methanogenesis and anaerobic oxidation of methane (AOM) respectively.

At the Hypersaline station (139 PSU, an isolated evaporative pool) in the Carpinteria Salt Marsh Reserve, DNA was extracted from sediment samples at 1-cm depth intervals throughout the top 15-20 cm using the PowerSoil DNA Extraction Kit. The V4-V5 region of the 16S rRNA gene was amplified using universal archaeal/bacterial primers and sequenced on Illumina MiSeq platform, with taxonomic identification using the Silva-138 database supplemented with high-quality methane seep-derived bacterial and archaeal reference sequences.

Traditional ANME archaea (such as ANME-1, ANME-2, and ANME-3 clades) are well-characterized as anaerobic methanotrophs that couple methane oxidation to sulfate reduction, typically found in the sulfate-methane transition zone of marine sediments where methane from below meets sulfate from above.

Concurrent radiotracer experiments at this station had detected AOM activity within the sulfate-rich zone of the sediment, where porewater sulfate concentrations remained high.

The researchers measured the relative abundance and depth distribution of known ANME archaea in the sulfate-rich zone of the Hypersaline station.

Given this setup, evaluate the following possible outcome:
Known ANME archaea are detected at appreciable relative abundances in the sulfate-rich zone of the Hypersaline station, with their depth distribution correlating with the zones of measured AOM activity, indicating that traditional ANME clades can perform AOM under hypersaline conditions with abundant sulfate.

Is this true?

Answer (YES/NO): NO